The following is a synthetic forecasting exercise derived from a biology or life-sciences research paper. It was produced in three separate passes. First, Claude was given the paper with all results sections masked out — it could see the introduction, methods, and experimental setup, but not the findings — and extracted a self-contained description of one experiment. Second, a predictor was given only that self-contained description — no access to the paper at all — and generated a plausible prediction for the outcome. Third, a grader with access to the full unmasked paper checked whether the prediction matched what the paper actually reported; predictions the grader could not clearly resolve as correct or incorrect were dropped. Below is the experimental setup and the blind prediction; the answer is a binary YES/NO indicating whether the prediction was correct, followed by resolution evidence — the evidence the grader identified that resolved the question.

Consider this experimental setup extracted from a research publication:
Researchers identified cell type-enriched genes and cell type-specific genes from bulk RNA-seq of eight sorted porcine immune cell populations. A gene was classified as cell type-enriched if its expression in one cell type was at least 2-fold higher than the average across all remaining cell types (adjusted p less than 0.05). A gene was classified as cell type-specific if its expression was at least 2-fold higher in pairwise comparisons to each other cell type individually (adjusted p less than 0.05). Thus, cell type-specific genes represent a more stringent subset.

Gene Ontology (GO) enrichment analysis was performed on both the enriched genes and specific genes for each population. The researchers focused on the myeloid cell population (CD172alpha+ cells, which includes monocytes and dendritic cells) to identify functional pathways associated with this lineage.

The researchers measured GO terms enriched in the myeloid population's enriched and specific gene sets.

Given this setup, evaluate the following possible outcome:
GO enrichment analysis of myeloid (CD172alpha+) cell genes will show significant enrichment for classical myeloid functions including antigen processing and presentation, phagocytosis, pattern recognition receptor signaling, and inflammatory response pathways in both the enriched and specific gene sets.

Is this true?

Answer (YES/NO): NO